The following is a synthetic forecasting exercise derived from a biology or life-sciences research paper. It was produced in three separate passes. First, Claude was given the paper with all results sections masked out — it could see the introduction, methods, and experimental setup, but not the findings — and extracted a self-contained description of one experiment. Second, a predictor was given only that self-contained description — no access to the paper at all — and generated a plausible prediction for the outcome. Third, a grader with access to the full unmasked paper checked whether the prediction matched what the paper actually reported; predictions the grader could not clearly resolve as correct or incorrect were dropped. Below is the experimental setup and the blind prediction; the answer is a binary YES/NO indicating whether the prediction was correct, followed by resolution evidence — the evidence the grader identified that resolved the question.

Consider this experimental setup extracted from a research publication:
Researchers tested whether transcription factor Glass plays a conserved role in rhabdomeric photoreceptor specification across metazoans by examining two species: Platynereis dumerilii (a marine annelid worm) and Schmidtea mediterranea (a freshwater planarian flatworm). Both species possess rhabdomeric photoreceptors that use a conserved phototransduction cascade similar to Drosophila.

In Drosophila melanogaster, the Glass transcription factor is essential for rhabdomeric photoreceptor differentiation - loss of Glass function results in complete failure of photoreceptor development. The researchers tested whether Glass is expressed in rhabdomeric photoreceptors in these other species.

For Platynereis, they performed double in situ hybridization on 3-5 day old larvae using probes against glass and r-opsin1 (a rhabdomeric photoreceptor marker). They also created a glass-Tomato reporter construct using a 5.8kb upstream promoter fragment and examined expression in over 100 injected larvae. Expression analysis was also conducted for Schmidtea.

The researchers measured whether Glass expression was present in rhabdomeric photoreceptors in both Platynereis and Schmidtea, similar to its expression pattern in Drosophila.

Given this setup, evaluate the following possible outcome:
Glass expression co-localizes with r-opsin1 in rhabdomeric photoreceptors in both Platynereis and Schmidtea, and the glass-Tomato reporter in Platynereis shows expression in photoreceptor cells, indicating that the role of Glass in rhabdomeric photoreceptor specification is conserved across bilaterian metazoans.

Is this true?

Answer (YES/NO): NO